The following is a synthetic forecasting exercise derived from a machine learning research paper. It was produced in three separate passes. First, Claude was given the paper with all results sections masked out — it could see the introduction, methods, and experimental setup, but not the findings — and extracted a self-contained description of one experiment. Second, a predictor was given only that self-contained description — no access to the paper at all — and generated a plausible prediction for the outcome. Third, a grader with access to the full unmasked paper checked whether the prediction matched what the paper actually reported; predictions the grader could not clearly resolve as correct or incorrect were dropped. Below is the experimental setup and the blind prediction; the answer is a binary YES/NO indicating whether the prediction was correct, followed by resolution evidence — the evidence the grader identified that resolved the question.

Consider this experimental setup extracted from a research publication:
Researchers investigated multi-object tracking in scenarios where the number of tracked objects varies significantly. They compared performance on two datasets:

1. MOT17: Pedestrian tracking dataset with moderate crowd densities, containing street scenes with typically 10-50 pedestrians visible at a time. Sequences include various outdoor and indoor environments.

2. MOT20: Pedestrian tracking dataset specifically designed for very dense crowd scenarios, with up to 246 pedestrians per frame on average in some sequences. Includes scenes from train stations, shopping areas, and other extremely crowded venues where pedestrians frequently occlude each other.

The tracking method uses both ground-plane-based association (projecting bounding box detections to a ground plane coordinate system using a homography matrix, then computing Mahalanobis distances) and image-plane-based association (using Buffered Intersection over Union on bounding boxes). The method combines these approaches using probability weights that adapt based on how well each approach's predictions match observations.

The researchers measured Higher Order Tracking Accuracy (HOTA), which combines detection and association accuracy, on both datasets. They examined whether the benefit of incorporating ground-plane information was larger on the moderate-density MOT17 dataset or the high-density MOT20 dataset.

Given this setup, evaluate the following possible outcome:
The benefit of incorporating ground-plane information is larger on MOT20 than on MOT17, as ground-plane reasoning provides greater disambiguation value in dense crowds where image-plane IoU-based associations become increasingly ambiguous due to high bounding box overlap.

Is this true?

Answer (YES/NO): NO